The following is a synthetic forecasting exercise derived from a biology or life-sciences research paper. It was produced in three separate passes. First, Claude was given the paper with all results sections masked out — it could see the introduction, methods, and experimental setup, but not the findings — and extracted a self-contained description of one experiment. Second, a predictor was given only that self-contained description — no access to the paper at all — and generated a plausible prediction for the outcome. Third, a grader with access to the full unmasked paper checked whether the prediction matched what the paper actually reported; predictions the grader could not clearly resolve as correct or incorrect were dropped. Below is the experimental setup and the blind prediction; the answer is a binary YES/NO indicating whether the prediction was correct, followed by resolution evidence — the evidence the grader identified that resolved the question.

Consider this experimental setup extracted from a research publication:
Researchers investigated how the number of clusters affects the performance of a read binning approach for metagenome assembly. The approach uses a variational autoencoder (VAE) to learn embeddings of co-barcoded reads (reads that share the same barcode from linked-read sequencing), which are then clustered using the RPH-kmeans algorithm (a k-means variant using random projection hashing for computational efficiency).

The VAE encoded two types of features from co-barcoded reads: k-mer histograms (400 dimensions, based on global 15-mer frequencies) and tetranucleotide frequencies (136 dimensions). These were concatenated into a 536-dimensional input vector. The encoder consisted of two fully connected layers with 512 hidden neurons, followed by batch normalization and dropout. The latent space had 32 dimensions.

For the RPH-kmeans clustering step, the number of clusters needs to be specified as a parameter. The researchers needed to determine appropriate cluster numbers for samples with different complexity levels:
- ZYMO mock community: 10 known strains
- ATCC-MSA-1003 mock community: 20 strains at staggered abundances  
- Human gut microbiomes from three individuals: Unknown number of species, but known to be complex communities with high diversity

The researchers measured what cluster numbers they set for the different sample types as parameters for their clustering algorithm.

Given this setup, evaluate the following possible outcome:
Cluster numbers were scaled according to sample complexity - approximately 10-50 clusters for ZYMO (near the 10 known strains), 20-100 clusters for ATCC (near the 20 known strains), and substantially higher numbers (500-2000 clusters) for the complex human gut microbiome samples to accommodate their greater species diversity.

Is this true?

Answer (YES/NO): NO